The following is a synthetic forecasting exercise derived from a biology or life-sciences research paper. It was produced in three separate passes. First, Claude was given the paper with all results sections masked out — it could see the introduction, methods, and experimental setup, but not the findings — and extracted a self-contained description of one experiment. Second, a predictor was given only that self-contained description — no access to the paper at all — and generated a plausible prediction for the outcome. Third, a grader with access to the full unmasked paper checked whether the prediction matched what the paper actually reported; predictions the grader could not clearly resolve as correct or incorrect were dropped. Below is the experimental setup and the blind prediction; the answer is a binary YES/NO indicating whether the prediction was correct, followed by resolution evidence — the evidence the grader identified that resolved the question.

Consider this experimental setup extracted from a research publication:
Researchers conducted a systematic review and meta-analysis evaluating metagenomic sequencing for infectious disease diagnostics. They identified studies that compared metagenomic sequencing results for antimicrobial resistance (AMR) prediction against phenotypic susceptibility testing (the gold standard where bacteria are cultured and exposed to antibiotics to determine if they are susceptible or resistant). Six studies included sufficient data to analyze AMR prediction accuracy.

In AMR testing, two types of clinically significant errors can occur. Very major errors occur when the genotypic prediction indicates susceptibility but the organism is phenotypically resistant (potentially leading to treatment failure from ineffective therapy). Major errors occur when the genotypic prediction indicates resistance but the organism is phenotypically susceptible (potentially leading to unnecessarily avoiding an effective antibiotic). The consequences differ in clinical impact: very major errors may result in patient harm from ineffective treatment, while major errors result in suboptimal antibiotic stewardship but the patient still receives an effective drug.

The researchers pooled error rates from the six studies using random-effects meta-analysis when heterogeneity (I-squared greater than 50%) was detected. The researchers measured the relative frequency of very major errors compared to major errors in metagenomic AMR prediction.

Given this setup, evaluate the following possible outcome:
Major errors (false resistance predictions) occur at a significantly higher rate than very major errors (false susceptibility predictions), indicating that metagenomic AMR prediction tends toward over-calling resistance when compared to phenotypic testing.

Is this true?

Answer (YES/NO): NO